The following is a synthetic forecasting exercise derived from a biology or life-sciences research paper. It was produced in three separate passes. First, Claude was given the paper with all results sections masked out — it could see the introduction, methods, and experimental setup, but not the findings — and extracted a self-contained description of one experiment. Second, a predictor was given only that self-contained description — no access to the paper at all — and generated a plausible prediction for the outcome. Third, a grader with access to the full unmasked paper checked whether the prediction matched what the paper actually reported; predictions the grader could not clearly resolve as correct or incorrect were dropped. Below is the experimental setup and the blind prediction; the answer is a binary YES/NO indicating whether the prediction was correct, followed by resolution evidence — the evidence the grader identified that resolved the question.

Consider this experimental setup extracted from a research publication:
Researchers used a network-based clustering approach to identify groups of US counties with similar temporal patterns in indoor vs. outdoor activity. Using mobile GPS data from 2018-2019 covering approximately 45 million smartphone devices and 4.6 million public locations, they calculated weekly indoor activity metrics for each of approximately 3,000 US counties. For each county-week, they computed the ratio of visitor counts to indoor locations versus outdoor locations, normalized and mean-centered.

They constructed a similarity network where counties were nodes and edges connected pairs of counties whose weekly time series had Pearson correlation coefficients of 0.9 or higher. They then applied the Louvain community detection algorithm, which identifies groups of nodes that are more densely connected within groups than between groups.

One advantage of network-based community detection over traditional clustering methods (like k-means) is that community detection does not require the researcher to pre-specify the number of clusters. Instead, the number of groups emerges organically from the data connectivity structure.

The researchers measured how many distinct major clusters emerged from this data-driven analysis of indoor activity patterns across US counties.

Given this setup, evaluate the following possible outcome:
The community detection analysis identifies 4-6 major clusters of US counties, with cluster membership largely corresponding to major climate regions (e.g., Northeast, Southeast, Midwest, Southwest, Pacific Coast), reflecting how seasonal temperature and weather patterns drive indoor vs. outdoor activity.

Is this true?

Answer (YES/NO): NO